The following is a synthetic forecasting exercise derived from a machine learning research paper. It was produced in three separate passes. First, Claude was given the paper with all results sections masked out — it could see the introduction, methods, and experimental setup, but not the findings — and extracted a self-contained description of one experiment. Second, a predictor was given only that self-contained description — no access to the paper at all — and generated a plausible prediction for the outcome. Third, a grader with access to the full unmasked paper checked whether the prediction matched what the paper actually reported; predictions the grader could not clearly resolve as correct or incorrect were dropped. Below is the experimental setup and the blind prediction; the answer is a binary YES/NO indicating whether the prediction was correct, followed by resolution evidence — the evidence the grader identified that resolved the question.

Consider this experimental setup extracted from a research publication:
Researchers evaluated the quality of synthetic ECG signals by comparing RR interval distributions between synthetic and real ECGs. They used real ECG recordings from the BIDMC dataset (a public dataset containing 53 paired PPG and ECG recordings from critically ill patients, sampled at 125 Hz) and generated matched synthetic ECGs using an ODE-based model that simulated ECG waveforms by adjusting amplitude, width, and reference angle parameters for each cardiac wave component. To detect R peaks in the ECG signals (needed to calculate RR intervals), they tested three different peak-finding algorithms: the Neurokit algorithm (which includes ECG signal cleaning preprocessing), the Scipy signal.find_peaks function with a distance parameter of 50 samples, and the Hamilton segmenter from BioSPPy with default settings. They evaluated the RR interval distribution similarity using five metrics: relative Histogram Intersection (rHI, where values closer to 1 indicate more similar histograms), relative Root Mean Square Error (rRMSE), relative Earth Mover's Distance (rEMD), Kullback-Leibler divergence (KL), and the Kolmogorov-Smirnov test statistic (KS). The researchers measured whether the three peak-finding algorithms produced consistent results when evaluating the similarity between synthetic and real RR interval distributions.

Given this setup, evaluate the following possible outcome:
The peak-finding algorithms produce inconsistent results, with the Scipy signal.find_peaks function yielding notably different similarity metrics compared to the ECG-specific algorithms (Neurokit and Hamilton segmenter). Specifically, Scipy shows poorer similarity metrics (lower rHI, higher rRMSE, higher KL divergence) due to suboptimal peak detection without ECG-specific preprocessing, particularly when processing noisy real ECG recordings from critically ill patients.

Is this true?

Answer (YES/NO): NO